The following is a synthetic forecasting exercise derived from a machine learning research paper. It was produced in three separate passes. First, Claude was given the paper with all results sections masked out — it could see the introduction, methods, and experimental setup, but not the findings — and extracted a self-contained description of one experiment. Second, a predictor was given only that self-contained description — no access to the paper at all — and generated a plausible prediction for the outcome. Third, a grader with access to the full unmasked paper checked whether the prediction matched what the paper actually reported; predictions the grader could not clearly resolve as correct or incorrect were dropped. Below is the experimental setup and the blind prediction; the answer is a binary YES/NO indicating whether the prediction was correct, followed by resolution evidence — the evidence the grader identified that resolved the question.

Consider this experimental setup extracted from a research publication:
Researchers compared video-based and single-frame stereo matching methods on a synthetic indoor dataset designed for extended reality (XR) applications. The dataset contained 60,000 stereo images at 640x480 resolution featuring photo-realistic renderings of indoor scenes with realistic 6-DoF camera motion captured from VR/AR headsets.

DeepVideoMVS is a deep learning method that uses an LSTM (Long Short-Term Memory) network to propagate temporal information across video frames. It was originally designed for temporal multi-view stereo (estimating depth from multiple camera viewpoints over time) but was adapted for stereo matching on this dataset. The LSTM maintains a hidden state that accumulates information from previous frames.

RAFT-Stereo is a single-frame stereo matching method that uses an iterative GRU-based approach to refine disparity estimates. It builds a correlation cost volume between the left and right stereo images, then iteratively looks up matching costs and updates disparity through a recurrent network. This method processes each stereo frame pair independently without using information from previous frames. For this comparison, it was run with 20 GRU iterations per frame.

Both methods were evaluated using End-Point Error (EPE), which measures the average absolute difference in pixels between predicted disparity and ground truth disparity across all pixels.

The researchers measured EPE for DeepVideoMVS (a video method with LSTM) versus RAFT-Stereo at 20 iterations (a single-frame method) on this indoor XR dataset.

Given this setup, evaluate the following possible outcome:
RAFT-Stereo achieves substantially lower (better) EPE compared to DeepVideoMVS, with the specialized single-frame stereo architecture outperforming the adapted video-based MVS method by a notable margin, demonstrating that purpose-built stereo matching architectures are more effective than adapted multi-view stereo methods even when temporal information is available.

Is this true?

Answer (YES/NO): YES